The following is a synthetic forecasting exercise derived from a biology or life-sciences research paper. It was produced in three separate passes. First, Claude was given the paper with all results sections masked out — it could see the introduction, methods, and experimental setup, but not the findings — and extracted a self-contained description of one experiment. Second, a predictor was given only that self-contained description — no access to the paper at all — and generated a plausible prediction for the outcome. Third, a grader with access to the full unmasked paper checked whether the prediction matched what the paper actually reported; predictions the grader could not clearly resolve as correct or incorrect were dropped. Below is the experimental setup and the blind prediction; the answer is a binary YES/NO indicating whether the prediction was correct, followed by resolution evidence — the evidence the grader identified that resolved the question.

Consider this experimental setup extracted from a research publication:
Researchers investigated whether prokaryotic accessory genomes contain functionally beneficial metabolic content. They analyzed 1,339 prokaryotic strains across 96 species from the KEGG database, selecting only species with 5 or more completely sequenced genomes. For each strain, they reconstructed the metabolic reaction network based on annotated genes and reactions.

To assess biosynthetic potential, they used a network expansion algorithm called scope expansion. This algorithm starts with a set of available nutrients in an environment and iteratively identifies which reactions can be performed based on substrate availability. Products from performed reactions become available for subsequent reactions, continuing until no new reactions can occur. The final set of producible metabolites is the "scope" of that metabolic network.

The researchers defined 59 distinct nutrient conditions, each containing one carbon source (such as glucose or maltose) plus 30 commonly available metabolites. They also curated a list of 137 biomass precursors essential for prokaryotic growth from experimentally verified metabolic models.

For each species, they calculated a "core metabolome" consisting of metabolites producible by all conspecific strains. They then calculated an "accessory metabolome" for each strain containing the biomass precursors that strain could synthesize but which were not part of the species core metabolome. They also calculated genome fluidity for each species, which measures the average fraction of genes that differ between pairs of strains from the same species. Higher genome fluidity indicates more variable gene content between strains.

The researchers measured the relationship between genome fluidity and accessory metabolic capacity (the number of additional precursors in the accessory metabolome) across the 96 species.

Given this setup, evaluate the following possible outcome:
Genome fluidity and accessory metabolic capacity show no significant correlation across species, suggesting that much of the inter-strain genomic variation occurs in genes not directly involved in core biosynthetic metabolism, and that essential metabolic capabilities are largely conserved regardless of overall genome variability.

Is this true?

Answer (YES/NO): NO